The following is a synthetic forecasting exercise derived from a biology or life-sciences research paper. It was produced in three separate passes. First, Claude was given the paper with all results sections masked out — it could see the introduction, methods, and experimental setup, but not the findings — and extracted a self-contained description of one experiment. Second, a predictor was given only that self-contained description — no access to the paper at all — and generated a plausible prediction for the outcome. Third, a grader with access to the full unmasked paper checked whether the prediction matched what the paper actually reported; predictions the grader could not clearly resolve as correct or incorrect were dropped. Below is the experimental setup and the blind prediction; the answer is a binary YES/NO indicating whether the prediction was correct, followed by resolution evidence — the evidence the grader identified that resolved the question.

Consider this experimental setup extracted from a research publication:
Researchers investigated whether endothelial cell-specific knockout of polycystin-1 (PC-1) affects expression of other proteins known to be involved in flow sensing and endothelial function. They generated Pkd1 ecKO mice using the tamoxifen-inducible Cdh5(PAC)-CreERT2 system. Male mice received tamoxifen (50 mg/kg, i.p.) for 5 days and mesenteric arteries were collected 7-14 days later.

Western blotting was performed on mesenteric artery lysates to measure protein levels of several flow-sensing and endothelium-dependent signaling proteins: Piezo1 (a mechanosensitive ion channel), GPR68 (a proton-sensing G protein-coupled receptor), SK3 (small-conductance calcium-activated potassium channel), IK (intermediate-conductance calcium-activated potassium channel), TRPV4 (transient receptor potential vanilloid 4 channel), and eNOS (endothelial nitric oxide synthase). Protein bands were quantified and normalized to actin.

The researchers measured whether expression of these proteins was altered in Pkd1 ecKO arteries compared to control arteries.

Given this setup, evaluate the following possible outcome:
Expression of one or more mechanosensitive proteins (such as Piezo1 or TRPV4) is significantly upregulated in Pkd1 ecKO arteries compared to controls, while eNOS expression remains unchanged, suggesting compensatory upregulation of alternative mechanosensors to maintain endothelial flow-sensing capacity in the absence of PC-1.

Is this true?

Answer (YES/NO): NO